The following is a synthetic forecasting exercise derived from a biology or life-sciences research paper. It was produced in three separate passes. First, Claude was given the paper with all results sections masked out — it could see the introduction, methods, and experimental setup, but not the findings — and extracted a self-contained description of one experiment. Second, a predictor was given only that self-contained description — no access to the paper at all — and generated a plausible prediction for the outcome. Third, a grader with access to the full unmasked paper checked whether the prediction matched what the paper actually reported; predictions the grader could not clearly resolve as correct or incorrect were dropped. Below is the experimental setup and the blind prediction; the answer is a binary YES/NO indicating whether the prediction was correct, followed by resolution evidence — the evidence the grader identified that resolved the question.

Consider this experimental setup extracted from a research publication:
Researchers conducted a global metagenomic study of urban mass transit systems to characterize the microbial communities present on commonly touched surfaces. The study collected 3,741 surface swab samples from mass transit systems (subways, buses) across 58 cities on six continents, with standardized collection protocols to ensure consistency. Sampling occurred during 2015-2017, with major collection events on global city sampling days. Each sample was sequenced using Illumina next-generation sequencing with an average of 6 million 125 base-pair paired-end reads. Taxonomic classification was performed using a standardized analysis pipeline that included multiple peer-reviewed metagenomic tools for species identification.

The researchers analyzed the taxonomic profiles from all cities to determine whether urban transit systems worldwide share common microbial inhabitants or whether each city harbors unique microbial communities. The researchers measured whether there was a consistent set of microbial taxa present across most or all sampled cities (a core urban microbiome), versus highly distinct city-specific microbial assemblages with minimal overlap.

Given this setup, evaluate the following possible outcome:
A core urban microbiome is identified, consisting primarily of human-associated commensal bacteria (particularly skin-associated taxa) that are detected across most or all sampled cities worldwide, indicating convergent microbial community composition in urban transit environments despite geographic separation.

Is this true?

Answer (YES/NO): NO